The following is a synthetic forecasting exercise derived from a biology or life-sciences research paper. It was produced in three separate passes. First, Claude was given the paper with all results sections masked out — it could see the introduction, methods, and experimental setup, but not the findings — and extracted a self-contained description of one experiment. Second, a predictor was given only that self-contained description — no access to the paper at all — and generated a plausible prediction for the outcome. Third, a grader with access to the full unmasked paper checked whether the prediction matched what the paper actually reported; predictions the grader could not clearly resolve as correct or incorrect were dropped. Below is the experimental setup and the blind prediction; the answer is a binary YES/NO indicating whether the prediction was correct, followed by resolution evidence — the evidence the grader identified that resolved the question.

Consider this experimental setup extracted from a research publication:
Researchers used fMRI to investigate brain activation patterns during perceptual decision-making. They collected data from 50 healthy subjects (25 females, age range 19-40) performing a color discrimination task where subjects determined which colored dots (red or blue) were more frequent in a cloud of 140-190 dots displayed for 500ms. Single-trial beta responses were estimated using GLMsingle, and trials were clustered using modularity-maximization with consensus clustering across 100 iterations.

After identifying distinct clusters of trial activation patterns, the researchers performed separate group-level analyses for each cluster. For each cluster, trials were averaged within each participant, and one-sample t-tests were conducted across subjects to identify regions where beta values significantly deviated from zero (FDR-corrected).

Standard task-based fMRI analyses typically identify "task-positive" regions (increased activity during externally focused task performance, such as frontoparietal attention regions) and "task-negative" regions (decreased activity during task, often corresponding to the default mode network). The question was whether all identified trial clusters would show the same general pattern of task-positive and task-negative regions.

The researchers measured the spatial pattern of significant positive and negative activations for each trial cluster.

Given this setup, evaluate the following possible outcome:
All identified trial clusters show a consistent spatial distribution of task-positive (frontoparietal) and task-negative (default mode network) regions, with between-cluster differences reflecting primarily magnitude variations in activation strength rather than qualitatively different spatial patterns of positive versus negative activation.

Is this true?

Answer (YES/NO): NO